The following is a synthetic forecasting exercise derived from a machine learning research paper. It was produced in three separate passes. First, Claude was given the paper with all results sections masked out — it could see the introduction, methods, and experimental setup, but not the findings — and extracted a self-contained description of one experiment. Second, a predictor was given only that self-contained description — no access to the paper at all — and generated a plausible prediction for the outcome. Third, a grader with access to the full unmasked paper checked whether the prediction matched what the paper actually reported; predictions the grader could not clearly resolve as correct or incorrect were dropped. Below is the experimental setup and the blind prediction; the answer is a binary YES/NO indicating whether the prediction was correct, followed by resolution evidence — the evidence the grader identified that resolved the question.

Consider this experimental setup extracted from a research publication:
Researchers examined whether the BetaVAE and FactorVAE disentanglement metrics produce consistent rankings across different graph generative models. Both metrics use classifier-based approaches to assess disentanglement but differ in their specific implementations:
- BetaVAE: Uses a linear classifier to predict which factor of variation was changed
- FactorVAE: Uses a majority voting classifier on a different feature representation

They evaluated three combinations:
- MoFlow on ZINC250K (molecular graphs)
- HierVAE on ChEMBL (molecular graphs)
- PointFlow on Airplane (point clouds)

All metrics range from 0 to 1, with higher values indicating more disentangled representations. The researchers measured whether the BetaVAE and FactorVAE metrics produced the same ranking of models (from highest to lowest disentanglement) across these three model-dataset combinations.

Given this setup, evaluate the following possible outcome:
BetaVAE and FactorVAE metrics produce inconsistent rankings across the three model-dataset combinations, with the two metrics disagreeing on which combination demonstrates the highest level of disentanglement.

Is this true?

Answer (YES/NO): NO